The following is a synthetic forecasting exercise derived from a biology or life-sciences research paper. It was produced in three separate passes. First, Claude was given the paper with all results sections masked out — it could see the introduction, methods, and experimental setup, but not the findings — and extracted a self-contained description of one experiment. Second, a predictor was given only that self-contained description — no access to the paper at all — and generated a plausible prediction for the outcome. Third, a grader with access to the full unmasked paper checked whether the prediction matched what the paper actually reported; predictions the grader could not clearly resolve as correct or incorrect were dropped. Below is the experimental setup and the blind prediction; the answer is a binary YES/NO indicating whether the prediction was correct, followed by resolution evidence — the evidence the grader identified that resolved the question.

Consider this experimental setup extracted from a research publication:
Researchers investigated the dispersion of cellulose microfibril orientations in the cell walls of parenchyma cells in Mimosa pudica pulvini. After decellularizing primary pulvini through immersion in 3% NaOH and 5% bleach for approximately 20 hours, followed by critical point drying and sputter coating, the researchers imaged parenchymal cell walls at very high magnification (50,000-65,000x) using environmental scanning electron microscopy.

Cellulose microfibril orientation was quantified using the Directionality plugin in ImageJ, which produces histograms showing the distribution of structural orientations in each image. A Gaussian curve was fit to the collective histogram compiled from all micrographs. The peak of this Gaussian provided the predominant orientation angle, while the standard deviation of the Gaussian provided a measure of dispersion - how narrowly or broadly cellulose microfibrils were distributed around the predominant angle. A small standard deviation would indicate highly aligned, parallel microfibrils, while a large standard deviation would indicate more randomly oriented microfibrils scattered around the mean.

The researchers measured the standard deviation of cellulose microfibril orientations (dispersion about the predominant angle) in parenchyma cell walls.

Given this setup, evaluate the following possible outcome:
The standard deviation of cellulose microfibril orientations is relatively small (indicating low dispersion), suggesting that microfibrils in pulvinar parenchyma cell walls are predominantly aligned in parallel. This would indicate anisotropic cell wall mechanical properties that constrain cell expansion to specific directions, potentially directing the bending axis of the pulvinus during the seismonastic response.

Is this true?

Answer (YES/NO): NO